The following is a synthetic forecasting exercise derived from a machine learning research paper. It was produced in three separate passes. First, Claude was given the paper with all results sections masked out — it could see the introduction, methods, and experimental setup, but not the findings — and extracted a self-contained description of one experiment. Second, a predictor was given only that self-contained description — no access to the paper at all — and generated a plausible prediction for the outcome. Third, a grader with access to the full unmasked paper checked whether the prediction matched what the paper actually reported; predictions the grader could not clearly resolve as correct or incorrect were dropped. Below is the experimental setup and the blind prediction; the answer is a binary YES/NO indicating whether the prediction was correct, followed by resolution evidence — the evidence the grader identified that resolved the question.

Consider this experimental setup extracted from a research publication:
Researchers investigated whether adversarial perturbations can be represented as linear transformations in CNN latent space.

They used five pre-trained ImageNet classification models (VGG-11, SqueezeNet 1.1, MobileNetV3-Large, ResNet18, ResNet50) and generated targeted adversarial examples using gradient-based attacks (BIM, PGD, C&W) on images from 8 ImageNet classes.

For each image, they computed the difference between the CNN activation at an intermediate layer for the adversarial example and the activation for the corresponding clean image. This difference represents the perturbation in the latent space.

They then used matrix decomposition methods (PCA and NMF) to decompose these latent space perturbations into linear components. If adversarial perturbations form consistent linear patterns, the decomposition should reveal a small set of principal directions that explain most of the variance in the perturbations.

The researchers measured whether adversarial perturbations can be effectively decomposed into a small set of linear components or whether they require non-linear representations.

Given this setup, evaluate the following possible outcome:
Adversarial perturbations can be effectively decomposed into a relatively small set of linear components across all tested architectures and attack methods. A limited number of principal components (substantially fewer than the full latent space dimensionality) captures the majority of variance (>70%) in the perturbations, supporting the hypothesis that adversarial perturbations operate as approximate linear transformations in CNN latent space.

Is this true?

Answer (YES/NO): YES